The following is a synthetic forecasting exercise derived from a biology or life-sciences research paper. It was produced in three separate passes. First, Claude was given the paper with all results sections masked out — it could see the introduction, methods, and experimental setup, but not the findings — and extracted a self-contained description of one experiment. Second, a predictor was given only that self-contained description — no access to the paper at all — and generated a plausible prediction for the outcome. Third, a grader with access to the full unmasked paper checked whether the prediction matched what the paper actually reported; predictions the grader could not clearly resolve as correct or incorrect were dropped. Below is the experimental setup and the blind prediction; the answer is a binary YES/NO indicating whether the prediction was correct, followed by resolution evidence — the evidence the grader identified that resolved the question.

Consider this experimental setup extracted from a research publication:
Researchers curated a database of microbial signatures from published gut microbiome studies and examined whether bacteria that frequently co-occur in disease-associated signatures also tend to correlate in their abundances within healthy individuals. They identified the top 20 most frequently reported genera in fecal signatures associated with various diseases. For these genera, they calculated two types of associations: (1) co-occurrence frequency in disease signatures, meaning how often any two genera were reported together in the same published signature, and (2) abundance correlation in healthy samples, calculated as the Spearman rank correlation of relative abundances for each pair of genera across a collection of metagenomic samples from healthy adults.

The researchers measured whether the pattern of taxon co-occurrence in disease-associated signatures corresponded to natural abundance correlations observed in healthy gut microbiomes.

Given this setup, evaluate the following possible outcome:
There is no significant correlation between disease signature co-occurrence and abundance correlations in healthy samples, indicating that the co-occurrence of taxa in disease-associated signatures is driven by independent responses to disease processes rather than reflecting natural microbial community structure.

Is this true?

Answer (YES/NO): NO